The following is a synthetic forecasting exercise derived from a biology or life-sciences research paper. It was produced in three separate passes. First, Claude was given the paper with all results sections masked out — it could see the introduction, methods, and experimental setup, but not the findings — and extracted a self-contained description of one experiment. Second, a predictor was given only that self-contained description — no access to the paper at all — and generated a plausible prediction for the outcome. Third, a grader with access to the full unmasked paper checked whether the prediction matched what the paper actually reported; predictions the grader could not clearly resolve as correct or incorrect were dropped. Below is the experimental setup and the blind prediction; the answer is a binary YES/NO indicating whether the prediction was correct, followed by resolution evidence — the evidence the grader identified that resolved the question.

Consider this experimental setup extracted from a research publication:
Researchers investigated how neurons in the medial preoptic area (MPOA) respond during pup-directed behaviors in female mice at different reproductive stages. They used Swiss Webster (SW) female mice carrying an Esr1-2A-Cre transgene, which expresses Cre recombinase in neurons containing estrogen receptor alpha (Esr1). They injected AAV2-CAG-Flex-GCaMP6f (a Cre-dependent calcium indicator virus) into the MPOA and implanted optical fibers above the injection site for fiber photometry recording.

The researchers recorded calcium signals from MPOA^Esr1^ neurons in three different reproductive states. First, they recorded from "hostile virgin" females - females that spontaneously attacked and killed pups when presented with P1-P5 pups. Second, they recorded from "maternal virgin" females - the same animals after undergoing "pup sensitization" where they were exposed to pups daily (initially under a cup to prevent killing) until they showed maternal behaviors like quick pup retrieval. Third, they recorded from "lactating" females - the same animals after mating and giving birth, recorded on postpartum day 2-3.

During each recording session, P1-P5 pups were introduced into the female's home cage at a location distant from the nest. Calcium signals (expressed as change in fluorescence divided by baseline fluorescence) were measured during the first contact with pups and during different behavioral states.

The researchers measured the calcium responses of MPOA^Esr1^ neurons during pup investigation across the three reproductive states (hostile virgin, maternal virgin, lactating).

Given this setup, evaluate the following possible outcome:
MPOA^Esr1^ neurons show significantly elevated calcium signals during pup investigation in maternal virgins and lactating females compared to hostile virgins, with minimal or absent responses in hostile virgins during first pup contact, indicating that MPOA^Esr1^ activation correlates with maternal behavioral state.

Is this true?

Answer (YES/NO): YES